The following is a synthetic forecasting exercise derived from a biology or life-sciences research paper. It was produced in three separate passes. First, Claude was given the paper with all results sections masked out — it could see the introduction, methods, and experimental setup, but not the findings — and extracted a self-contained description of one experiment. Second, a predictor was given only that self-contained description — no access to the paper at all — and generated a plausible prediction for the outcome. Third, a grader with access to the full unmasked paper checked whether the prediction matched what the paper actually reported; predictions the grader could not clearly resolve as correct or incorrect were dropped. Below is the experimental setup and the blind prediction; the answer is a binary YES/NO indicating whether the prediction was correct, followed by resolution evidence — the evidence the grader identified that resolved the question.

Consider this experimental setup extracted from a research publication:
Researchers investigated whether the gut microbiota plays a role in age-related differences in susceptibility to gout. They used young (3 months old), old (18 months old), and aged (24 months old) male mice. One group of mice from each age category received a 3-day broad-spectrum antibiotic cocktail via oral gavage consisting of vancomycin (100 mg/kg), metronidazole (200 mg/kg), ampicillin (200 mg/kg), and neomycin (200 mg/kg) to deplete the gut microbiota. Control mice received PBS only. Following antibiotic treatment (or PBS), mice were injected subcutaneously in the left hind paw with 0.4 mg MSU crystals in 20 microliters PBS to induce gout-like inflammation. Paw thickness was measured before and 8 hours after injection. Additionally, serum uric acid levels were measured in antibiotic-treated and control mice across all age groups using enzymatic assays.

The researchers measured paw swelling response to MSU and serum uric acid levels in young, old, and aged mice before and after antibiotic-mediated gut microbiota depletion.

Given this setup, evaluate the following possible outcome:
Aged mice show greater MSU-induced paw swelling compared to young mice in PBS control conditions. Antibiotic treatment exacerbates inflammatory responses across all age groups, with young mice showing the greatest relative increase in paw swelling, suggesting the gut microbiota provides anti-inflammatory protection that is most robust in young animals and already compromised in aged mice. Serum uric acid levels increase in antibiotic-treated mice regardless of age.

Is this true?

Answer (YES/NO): NO